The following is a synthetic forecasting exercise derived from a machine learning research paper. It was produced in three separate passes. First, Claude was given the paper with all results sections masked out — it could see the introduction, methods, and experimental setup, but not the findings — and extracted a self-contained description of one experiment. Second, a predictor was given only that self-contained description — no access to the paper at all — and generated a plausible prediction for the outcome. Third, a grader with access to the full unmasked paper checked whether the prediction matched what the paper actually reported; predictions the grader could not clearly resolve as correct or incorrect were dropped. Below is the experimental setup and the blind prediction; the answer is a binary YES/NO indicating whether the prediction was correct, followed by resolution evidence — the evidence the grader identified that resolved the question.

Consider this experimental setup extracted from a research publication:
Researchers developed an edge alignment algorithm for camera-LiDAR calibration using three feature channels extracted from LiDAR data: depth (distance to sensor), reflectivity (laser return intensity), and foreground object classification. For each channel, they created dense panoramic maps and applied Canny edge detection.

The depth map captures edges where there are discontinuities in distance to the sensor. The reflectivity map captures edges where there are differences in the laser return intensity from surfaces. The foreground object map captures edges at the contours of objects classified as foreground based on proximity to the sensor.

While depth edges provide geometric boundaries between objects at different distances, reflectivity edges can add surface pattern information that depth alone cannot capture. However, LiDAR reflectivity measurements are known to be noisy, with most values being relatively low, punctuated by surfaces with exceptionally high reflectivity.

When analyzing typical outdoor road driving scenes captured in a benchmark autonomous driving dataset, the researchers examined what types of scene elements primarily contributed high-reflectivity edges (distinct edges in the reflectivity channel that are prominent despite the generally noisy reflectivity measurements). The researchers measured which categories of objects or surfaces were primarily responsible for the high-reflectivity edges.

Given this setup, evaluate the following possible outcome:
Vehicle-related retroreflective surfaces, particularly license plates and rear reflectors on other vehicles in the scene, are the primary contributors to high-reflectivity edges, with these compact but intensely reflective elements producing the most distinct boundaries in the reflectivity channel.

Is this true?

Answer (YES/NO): NO